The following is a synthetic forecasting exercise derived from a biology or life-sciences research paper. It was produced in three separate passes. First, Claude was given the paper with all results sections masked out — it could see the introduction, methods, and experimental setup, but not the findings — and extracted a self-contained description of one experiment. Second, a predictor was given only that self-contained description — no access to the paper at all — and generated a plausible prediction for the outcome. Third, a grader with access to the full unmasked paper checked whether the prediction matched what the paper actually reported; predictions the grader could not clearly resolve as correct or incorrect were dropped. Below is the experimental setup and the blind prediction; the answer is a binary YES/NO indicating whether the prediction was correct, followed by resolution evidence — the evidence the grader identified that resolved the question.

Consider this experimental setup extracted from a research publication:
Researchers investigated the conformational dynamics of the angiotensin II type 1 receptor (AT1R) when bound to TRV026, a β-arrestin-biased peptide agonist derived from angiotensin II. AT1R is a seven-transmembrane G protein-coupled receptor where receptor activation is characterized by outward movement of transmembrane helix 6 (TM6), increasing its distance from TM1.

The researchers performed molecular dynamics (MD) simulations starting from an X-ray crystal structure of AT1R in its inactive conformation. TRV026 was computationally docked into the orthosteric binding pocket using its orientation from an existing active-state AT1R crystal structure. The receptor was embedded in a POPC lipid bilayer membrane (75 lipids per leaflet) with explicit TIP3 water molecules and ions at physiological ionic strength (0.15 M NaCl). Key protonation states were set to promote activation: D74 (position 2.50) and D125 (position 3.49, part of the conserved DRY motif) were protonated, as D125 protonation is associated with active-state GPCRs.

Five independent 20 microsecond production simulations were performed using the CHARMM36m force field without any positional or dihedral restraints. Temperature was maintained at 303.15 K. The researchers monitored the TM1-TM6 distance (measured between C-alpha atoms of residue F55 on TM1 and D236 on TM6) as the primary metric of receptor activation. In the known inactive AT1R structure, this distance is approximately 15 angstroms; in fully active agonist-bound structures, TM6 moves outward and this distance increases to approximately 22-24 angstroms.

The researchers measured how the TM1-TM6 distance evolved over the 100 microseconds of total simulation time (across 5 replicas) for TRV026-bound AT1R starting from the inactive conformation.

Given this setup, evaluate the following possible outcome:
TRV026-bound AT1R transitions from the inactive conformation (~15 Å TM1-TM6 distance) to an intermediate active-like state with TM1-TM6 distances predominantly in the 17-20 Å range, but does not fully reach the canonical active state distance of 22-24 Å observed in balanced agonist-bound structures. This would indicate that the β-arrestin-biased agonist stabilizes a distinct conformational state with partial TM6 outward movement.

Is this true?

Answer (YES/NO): YES